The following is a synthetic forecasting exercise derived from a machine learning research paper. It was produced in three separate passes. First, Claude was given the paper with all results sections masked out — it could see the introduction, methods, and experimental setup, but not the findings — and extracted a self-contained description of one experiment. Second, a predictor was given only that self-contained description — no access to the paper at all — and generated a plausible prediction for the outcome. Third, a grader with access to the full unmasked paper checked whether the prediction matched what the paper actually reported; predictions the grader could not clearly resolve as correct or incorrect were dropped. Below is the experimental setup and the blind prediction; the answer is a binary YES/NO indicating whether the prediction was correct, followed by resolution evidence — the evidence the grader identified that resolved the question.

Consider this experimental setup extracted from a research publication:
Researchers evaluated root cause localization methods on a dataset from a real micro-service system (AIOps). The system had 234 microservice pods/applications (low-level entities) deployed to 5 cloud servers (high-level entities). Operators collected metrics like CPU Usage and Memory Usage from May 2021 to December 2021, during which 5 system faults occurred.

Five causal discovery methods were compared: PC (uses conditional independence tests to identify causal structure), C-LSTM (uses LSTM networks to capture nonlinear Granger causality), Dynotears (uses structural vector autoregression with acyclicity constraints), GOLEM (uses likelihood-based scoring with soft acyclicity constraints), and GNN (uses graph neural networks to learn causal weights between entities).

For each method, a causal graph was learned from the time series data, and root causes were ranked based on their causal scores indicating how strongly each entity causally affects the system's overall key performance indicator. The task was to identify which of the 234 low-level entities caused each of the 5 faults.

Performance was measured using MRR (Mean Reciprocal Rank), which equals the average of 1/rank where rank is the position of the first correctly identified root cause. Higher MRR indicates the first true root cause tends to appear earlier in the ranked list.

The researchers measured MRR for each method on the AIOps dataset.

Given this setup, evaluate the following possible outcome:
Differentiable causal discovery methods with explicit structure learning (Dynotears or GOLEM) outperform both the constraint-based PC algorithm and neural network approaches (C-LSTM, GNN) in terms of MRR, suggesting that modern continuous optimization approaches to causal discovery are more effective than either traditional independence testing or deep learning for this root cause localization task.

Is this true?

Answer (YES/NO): YES